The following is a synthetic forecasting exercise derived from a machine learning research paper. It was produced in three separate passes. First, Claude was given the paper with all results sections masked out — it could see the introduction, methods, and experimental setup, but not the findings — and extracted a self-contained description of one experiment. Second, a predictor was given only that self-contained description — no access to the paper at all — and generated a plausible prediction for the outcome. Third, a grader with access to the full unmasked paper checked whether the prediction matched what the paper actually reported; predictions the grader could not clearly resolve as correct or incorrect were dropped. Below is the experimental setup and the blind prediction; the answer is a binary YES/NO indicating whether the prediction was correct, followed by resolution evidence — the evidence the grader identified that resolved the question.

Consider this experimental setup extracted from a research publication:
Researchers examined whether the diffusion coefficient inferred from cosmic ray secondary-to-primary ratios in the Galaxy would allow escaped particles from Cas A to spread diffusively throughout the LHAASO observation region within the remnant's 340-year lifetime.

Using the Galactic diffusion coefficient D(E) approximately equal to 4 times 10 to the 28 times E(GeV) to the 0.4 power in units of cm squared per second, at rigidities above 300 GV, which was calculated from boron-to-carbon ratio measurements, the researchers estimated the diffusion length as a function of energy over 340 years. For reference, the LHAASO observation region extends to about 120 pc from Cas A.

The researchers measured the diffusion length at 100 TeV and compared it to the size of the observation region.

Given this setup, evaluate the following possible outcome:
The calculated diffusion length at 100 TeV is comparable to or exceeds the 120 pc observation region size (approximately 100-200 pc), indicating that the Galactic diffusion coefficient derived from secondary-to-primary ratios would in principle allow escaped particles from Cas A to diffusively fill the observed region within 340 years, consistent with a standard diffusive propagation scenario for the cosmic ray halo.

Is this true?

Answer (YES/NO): NO